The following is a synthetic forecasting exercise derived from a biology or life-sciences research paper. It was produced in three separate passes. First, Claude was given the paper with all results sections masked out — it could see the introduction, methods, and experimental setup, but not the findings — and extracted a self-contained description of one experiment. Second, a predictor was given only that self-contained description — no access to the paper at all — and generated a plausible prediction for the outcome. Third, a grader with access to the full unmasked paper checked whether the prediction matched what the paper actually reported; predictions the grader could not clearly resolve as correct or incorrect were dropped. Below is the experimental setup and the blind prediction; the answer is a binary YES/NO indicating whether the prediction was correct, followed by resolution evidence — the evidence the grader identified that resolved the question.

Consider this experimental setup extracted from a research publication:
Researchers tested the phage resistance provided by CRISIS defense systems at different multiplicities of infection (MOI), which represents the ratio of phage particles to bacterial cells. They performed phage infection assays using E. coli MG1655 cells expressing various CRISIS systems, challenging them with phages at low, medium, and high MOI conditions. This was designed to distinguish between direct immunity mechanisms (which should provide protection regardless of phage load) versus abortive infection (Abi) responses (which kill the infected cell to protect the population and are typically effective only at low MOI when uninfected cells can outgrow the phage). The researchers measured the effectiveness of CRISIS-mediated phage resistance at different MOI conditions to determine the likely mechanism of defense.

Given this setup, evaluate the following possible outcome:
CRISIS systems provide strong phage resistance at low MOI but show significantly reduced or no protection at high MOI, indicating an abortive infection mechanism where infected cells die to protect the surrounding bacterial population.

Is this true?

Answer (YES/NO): YES